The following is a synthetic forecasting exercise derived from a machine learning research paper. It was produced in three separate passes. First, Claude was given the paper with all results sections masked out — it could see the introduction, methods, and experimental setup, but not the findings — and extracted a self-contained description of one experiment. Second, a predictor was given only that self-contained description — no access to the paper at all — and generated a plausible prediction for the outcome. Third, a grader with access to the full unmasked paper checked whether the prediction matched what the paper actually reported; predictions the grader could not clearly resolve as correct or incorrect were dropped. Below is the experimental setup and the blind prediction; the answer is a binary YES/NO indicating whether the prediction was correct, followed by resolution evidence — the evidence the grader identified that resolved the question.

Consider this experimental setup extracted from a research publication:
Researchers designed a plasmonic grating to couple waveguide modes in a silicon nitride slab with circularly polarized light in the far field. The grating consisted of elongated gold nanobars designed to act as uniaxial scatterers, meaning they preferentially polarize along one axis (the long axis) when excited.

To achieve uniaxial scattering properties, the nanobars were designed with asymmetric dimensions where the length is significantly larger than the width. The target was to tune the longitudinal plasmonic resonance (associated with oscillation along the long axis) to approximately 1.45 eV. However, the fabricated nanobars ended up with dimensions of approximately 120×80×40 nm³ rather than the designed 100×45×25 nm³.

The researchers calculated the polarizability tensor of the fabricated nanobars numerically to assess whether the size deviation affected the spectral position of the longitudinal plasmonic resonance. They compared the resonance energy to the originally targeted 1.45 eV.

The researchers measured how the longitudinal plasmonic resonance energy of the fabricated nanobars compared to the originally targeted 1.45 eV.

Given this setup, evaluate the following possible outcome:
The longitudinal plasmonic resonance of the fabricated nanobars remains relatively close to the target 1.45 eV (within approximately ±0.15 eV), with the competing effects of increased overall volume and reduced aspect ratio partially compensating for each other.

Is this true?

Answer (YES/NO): NO